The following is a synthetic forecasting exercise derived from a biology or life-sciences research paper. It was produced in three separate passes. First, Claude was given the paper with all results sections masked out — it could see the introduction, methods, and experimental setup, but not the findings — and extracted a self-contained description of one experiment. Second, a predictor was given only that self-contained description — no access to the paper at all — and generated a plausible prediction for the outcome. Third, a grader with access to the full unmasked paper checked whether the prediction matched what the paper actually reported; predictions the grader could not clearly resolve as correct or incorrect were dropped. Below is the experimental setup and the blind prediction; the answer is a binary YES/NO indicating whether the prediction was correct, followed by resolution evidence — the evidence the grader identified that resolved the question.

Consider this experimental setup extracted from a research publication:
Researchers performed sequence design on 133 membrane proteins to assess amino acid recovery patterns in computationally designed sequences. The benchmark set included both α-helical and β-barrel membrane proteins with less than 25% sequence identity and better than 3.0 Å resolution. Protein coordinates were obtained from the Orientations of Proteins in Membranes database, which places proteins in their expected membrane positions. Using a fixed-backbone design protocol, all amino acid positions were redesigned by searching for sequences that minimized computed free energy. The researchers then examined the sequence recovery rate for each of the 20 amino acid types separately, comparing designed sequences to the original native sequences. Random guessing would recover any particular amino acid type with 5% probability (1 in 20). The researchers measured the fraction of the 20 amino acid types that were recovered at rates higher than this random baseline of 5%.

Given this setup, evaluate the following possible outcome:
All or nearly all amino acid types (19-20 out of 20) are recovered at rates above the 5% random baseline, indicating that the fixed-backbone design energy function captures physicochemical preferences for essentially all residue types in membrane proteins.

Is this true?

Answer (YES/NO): YES